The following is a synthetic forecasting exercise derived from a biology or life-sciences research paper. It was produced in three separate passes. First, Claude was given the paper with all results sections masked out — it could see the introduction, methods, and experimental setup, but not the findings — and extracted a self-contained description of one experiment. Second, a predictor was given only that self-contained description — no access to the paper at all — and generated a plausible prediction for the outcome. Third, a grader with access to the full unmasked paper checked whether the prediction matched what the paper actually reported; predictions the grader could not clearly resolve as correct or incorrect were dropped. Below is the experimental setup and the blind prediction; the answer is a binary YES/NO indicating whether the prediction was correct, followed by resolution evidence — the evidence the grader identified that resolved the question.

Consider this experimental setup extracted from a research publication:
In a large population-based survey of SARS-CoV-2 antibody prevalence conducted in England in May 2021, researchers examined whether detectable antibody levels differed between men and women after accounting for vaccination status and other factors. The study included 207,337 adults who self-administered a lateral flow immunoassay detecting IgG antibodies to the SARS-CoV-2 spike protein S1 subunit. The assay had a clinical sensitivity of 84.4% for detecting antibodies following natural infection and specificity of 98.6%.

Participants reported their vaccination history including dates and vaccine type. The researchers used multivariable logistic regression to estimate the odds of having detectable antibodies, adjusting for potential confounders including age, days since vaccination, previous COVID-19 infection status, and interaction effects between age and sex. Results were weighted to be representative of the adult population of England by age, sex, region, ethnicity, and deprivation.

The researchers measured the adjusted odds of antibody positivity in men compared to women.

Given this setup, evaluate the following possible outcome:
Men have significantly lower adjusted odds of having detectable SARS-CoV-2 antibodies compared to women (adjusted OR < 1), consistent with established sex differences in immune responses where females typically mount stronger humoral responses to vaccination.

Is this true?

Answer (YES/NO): YES